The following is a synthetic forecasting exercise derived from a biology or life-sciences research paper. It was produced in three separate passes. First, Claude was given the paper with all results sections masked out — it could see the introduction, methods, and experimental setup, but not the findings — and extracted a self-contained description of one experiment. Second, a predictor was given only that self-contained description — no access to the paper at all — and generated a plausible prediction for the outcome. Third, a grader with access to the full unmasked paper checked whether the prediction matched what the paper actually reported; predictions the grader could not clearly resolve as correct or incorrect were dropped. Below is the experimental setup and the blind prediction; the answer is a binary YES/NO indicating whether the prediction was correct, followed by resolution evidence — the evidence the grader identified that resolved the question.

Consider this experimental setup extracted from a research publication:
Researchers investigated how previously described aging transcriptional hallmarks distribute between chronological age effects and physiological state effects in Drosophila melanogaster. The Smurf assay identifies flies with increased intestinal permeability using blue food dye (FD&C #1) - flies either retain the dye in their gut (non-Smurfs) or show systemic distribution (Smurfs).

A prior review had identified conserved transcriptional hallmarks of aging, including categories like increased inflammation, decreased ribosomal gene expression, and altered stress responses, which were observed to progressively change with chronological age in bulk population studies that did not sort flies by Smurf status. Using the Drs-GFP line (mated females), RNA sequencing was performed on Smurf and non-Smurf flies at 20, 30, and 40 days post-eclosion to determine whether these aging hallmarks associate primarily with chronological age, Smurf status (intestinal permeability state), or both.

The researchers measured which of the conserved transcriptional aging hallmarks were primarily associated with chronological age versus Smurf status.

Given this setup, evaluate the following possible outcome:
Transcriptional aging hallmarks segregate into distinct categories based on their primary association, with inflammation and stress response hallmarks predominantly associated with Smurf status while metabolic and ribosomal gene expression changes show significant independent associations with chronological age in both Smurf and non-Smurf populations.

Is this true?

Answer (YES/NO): NO